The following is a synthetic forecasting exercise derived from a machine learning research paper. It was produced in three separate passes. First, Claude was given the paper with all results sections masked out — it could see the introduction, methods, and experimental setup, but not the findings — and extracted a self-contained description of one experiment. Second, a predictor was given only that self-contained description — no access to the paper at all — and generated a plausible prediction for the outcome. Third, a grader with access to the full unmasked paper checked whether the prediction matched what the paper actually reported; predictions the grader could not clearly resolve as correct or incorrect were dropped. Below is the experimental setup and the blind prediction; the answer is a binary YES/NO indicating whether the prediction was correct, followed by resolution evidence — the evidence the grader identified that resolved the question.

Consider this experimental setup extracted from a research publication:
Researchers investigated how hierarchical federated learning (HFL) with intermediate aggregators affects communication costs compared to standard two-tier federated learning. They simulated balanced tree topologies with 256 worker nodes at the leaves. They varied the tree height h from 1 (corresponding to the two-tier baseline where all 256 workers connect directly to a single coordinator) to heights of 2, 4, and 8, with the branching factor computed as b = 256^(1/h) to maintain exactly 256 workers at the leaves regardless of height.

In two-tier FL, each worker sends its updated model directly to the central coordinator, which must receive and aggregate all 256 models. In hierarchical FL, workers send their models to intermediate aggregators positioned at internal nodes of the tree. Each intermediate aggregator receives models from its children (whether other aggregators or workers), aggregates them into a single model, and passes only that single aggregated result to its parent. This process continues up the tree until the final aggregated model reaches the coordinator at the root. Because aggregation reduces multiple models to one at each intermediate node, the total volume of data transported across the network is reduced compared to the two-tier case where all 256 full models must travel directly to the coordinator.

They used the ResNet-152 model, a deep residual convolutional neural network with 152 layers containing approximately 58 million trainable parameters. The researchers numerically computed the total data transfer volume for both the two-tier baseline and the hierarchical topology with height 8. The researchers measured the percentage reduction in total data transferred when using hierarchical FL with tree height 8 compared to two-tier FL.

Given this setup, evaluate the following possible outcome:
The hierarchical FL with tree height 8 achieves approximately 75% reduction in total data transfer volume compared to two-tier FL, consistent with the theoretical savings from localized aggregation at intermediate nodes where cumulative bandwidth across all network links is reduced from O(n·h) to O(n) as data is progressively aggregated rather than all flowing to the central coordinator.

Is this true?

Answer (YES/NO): NO